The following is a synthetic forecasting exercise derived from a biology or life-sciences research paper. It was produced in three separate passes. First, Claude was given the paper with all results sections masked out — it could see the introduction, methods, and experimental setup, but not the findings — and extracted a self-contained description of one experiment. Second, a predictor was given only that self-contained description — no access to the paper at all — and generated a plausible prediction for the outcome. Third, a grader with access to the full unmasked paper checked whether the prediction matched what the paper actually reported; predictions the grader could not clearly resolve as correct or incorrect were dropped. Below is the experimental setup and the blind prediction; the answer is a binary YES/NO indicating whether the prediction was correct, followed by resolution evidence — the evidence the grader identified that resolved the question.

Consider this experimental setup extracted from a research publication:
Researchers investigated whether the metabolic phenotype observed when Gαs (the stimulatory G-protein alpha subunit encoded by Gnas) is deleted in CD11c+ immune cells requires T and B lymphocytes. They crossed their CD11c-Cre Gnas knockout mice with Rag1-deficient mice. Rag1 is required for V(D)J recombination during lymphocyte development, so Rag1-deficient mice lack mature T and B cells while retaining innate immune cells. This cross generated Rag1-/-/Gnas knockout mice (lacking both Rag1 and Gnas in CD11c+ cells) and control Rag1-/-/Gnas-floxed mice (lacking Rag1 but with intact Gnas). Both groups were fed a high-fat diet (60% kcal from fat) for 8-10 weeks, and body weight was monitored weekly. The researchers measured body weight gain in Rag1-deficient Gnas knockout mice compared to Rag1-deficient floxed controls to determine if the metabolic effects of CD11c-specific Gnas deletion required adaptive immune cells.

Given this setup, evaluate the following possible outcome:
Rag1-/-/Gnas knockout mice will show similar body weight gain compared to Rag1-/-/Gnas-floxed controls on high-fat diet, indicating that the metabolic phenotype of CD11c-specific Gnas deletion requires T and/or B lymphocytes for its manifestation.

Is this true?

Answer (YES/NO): NO